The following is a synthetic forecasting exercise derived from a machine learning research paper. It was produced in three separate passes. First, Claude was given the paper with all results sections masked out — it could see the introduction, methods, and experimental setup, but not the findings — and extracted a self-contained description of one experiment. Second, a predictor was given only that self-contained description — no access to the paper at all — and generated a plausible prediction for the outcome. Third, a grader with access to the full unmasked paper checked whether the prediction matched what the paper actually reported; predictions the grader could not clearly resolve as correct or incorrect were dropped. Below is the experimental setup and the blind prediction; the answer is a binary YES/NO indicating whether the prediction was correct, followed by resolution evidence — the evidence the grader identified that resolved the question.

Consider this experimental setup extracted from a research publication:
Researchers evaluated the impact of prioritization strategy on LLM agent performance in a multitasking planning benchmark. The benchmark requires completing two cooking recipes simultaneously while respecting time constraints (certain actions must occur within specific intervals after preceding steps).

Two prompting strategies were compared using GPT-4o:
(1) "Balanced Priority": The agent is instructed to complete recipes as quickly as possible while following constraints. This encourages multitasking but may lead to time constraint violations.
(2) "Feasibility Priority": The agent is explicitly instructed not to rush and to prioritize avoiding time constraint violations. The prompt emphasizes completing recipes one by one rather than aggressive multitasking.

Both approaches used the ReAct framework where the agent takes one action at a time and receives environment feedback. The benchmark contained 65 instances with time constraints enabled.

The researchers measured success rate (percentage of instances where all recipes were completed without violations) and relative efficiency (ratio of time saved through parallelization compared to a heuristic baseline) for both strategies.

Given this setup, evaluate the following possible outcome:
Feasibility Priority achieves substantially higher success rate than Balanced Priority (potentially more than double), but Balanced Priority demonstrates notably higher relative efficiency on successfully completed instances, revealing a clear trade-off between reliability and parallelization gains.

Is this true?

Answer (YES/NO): NO